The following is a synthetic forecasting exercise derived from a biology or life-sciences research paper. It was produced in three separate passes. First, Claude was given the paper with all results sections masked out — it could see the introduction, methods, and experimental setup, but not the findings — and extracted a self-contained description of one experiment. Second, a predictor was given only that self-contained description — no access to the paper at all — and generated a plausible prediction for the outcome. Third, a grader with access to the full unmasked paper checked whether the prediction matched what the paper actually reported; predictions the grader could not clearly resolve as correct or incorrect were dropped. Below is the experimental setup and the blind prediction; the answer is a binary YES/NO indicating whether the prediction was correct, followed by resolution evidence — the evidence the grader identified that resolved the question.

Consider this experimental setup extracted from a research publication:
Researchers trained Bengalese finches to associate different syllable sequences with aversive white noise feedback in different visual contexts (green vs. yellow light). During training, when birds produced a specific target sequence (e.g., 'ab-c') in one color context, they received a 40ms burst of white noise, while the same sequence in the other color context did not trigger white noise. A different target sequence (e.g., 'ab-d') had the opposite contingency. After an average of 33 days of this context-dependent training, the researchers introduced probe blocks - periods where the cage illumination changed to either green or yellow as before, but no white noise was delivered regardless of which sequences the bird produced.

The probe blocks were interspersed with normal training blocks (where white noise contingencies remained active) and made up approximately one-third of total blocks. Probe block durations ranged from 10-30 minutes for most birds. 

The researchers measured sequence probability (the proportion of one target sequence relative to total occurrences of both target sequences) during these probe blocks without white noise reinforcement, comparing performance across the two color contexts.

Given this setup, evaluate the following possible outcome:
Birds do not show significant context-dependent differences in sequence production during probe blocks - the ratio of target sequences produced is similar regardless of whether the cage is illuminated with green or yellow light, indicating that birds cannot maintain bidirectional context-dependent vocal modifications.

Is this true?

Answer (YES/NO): NO